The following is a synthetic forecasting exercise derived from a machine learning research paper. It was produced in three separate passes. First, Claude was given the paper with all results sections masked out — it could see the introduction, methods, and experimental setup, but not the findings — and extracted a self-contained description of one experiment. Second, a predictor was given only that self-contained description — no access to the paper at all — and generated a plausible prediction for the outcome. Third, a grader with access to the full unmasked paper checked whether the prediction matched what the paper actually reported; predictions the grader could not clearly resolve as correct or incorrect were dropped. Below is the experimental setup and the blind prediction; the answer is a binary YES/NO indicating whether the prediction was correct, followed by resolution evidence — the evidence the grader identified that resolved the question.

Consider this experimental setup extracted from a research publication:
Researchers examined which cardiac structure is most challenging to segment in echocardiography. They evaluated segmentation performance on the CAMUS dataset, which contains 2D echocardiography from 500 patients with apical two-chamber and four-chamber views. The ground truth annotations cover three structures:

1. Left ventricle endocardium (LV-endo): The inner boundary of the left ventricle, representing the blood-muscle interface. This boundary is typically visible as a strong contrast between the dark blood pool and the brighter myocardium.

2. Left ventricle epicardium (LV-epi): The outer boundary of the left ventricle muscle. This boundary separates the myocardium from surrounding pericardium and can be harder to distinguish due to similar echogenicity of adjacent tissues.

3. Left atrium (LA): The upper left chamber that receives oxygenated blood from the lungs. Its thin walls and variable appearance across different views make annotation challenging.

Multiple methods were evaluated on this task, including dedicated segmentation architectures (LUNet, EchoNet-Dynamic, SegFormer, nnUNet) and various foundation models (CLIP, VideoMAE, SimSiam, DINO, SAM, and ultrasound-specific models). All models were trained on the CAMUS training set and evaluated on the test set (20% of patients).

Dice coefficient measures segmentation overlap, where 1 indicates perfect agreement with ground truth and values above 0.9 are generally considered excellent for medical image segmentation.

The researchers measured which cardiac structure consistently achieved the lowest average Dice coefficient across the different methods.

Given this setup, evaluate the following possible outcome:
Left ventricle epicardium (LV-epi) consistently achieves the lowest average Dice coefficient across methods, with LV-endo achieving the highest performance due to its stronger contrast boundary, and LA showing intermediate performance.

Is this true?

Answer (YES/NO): NO